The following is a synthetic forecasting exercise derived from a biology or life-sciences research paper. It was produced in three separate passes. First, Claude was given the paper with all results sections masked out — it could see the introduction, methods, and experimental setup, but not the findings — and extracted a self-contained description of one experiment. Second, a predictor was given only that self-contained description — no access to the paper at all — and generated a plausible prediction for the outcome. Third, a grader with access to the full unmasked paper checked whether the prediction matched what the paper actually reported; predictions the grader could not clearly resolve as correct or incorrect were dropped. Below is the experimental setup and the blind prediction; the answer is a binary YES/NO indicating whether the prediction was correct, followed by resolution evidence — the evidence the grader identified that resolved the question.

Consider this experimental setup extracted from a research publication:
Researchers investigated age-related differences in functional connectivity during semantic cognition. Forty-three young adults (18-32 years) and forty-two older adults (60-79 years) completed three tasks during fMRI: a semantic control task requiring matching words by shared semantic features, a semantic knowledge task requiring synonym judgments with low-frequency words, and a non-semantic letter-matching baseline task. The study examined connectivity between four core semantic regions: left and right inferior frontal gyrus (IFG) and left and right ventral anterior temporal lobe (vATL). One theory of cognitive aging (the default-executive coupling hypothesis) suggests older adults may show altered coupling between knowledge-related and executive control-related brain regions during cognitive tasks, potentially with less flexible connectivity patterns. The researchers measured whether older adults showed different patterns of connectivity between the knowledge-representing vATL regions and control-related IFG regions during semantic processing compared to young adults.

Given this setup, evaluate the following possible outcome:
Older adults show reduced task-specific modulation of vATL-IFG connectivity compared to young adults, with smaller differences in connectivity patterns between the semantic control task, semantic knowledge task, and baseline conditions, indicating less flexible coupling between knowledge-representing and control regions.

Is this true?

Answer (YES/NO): NO